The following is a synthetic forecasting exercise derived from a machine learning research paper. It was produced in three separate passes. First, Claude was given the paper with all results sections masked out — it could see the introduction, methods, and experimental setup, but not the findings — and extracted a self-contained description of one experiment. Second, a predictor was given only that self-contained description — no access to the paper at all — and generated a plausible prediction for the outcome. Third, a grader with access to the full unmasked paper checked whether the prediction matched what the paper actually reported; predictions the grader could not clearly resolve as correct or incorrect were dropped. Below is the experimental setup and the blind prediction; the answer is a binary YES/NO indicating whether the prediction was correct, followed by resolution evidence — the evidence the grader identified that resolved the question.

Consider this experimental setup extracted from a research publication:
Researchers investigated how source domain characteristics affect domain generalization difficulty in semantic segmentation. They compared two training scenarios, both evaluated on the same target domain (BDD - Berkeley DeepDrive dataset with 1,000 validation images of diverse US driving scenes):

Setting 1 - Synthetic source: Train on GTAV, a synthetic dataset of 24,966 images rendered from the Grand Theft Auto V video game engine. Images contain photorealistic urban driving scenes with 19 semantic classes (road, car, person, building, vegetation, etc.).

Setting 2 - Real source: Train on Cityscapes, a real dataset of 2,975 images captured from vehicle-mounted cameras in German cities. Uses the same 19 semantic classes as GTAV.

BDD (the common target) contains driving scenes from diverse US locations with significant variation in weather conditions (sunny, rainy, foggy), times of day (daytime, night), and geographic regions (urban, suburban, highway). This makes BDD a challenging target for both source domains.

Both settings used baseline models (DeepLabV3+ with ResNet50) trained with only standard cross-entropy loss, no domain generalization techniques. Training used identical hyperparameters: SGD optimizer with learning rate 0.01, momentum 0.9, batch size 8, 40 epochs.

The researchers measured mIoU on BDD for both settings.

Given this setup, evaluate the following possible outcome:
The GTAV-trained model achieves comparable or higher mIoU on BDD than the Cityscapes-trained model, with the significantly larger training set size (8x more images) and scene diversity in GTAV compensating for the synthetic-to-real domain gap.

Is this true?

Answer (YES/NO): NO